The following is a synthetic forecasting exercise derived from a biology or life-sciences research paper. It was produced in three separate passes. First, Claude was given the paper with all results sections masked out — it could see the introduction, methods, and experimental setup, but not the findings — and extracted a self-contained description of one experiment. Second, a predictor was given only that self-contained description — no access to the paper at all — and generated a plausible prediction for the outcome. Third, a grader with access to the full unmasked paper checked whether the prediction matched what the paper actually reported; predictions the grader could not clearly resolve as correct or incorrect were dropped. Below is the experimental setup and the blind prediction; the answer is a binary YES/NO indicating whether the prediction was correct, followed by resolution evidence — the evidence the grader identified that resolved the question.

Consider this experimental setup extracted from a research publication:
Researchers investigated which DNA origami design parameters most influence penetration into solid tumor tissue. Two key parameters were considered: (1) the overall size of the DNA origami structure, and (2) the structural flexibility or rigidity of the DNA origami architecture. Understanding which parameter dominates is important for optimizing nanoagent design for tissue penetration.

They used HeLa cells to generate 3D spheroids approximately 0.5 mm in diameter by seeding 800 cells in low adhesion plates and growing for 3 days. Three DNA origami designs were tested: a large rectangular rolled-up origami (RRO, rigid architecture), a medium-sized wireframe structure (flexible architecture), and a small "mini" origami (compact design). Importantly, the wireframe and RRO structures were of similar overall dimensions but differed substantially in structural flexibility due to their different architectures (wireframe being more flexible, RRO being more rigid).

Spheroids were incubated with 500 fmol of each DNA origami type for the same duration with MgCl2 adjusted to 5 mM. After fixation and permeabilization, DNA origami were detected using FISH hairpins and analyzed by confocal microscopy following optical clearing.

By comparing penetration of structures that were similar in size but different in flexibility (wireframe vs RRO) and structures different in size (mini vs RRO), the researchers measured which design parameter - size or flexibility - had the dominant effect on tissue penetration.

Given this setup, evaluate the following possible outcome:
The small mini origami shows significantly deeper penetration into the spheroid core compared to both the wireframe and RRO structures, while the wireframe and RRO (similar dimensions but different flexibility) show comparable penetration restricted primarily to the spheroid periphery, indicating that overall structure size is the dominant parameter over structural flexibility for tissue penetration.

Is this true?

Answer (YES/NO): YES